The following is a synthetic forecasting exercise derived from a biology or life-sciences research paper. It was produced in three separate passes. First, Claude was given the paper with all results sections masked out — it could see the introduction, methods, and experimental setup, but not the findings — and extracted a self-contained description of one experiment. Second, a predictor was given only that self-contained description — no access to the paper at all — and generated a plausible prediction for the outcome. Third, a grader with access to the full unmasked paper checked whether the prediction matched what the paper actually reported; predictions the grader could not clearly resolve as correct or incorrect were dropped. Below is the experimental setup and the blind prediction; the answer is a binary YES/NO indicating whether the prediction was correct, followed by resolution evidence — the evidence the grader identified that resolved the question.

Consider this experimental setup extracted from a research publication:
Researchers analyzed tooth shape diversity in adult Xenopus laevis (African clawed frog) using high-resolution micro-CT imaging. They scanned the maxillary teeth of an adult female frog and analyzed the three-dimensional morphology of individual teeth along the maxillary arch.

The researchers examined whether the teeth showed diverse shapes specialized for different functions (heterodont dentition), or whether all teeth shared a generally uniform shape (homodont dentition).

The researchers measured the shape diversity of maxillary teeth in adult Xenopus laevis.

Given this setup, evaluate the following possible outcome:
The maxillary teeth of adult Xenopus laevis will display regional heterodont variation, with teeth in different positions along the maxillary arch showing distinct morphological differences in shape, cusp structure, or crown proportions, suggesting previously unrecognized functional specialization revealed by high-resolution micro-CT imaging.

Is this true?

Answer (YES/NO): NO